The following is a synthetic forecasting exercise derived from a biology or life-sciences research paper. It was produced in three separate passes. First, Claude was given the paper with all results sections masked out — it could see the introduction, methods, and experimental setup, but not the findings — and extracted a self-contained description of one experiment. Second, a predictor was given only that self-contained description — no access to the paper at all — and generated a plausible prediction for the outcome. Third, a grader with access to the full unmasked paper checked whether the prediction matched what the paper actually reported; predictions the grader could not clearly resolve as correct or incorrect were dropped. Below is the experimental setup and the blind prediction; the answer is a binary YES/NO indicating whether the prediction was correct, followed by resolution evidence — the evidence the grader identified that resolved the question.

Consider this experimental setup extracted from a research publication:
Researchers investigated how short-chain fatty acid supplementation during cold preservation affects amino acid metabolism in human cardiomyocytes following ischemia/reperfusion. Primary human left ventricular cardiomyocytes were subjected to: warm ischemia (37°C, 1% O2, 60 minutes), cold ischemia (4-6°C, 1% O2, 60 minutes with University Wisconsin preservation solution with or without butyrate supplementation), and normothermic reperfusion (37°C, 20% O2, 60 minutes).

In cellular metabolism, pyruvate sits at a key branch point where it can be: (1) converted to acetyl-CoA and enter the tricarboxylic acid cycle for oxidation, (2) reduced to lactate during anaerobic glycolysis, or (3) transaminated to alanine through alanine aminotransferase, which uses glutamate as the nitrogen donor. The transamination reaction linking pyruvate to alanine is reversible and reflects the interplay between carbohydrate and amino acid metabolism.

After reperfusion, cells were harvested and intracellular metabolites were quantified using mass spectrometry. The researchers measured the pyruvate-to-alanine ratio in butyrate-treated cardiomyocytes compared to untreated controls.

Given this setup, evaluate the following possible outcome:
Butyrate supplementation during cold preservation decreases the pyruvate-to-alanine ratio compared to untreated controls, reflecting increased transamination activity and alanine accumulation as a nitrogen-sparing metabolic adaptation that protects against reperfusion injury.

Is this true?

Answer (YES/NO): NO